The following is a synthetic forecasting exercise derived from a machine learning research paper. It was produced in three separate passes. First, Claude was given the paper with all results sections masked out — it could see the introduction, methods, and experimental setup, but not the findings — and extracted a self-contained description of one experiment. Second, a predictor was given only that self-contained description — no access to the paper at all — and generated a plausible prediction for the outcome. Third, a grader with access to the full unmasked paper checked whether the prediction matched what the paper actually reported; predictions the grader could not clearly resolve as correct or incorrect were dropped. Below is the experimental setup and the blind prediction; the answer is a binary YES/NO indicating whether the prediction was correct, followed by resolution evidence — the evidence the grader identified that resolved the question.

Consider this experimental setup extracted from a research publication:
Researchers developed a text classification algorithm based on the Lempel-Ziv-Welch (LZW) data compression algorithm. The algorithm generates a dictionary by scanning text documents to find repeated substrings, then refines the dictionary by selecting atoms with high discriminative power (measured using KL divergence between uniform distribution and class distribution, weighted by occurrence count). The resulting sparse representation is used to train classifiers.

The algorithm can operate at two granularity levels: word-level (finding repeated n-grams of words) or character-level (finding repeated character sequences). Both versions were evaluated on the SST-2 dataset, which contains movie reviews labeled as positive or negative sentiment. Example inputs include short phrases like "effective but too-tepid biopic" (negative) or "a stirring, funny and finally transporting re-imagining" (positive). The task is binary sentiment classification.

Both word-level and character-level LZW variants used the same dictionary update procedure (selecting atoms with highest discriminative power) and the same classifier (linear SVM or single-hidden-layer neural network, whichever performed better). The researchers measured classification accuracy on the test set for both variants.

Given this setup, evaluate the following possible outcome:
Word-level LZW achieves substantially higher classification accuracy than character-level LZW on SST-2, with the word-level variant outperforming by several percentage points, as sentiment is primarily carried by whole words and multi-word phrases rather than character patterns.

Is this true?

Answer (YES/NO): NO